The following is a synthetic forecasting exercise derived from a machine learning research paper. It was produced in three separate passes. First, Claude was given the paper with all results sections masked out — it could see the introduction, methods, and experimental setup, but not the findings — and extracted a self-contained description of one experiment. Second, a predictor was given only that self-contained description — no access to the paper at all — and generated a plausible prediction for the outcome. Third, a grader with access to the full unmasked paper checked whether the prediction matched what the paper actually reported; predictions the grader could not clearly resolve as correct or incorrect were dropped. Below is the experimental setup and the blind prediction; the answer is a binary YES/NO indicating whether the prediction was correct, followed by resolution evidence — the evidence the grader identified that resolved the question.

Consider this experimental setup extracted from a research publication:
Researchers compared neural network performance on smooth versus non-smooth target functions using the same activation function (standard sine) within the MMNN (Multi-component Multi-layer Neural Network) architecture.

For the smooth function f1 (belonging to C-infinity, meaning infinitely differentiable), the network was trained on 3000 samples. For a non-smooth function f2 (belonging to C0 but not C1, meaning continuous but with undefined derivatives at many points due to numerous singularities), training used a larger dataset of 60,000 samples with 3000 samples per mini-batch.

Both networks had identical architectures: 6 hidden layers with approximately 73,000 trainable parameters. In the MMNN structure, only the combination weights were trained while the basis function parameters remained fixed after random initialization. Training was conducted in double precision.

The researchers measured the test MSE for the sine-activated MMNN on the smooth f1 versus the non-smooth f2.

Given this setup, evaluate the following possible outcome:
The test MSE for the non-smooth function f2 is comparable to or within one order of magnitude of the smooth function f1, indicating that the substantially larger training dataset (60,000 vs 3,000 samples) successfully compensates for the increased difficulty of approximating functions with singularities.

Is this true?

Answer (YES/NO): NO